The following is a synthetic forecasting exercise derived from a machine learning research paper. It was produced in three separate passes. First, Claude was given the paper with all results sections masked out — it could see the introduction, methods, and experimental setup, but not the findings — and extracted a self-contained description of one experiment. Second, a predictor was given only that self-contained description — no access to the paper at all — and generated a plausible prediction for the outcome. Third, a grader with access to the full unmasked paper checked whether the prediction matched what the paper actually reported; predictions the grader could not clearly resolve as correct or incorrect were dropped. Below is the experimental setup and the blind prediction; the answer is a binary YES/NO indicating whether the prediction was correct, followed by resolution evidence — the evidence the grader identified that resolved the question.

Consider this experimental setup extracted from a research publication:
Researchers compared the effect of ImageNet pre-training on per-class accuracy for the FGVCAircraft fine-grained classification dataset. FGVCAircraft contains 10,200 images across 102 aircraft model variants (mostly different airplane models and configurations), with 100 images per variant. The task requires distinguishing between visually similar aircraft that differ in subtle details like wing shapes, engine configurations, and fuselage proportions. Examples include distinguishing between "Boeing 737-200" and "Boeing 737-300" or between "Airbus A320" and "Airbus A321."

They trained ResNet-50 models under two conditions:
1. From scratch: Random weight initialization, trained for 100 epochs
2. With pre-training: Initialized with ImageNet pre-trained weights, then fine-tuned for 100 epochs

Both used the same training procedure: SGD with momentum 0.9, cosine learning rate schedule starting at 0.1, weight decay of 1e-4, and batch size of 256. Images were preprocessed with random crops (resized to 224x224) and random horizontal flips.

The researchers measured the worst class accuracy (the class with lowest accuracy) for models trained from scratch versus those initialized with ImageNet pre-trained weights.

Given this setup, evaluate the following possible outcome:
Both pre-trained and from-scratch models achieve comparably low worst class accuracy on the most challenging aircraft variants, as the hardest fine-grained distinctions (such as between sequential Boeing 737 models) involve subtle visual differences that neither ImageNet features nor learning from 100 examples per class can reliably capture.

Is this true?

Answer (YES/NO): NO